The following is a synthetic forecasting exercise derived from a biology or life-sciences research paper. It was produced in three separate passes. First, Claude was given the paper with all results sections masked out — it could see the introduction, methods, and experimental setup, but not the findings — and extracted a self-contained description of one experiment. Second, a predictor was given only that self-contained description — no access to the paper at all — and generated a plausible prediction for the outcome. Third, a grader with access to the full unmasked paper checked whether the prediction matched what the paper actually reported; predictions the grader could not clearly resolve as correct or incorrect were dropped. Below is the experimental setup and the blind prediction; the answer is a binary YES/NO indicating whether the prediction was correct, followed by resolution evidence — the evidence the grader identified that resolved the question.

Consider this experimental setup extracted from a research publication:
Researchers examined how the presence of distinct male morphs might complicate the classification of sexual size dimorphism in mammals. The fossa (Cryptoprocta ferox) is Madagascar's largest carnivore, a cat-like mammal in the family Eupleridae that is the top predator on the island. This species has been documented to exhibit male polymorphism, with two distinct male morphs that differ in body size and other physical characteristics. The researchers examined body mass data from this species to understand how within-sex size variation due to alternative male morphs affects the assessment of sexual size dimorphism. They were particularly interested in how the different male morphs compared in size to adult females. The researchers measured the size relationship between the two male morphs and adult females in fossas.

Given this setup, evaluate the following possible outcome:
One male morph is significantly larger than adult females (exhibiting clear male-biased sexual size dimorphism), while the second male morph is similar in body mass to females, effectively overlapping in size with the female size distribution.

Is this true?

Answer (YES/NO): YES